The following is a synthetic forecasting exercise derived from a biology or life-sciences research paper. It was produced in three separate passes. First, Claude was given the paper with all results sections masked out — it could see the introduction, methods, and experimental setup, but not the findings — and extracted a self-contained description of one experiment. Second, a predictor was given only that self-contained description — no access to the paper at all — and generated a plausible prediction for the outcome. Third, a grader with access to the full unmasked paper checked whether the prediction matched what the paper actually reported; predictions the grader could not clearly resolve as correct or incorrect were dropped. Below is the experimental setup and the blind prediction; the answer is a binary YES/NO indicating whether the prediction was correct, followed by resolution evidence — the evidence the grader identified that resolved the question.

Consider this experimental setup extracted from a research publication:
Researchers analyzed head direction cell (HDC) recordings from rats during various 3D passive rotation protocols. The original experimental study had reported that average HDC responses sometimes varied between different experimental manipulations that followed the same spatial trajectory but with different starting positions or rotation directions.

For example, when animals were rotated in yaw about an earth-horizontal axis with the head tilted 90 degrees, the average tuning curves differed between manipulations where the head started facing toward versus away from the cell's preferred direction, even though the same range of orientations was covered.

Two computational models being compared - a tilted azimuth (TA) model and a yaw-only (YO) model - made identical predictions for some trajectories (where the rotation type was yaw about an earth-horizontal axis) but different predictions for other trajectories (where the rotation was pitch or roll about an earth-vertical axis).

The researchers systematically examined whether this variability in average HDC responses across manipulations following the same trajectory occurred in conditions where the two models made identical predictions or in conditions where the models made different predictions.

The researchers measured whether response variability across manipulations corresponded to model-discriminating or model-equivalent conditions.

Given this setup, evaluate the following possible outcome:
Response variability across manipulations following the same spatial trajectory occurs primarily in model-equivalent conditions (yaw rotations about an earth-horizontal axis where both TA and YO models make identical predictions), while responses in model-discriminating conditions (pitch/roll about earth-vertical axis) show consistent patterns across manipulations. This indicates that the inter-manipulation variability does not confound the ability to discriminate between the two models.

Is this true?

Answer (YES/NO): YES